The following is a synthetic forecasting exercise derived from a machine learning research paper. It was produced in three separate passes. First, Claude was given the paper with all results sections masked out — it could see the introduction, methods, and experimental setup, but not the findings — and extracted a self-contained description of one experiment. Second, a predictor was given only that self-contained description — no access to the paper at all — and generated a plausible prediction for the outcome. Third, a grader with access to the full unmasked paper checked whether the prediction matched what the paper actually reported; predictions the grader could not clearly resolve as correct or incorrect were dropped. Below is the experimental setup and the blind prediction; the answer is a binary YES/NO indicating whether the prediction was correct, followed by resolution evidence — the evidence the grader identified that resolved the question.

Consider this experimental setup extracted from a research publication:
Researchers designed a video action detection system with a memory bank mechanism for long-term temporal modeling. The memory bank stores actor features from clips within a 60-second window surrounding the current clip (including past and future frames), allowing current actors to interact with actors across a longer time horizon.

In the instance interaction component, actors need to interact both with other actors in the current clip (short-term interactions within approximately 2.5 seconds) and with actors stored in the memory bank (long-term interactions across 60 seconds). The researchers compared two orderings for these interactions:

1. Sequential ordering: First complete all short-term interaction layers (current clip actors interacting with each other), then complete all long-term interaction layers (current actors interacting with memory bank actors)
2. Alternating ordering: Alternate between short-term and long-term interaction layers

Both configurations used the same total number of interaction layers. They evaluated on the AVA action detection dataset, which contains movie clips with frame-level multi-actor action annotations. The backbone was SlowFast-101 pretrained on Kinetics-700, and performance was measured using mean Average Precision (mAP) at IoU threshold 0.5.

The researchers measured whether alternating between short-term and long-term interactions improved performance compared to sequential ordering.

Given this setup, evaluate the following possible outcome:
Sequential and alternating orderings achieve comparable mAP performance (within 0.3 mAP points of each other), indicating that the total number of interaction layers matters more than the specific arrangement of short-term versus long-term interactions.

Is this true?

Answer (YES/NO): NO